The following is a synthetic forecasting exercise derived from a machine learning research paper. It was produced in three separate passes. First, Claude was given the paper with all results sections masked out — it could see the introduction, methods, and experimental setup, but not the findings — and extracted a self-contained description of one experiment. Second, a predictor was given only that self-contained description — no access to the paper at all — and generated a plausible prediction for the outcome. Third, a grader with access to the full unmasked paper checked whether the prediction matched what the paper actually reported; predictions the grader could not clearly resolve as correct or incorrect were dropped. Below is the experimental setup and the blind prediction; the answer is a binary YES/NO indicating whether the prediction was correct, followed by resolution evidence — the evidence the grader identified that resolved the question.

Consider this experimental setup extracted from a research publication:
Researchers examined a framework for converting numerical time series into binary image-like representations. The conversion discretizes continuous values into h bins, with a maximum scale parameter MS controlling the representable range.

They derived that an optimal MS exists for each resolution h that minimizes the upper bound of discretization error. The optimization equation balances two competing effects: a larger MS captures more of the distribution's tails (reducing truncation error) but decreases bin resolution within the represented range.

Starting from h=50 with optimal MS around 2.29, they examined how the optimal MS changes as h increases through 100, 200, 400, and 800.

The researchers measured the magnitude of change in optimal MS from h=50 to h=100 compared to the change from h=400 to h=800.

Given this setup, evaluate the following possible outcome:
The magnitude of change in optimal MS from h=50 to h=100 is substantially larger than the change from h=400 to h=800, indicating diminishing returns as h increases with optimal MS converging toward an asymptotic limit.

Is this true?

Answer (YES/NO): YES